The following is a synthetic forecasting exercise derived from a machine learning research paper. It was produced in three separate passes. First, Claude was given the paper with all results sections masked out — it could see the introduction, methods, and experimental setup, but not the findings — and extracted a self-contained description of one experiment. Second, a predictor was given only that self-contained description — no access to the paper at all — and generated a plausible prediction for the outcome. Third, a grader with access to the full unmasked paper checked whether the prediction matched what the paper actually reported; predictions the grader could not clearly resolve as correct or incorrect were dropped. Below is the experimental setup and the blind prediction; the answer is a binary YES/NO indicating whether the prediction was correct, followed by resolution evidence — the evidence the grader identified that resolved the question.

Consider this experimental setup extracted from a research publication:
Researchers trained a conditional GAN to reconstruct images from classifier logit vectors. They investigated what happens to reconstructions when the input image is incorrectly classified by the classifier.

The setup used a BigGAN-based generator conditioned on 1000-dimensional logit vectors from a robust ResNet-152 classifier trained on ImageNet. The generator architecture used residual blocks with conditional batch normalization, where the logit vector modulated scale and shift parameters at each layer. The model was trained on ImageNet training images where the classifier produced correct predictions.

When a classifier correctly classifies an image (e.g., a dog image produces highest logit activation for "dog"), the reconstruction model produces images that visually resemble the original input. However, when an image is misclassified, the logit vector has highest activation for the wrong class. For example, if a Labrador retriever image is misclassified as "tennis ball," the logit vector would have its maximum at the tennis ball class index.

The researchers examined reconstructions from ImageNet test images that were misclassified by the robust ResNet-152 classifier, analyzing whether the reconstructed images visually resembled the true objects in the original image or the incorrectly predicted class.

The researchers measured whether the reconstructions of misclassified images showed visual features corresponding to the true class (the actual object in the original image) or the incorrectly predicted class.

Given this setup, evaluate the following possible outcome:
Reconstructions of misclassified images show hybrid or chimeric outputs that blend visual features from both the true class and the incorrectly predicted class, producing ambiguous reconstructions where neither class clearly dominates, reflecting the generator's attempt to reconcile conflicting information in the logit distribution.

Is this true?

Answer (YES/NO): NO